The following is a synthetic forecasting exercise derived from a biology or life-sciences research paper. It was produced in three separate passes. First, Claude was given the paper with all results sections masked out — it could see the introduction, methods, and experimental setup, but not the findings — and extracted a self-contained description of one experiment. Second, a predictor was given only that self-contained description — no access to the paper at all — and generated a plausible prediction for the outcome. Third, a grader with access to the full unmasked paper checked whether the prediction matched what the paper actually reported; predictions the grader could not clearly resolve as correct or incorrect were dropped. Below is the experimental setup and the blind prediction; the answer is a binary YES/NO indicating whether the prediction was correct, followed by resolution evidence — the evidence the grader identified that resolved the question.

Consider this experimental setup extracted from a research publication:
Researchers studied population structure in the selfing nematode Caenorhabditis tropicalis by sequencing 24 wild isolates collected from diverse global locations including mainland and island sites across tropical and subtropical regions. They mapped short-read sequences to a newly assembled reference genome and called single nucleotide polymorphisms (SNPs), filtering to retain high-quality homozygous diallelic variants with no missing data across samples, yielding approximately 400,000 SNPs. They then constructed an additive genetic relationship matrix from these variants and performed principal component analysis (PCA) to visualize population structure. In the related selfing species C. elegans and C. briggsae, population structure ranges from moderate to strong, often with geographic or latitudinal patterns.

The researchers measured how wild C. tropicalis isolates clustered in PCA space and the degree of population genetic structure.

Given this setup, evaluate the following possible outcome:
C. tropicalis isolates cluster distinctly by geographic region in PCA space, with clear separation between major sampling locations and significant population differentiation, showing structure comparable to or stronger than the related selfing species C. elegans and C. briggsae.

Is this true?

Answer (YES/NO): YES